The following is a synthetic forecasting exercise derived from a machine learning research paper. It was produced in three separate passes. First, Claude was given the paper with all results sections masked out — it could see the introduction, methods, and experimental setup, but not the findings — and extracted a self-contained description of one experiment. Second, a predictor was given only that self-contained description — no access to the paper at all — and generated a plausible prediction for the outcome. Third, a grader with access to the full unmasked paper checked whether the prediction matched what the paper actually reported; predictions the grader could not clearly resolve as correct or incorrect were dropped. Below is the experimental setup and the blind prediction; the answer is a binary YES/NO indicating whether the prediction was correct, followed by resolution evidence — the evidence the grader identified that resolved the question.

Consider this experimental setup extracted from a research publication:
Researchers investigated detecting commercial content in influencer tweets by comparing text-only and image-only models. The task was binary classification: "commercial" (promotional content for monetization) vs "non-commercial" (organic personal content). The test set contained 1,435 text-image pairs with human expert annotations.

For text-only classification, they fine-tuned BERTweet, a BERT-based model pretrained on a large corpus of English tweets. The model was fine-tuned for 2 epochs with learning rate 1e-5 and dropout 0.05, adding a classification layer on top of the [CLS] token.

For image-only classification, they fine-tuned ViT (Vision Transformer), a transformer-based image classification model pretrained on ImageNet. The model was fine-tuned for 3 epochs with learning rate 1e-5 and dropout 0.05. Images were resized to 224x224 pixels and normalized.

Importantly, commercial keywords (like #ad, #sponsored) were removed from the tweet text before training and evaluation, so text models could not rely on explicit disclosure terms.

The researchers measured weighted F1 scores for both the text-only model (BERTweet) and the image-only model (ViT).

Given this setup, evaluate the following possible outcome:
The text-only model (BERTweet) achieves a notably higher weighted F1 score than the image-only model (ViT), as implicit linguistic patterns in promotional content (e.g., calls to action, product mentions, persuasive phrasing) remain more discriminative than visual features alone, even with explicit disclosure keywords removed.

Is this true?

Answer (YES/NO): YES